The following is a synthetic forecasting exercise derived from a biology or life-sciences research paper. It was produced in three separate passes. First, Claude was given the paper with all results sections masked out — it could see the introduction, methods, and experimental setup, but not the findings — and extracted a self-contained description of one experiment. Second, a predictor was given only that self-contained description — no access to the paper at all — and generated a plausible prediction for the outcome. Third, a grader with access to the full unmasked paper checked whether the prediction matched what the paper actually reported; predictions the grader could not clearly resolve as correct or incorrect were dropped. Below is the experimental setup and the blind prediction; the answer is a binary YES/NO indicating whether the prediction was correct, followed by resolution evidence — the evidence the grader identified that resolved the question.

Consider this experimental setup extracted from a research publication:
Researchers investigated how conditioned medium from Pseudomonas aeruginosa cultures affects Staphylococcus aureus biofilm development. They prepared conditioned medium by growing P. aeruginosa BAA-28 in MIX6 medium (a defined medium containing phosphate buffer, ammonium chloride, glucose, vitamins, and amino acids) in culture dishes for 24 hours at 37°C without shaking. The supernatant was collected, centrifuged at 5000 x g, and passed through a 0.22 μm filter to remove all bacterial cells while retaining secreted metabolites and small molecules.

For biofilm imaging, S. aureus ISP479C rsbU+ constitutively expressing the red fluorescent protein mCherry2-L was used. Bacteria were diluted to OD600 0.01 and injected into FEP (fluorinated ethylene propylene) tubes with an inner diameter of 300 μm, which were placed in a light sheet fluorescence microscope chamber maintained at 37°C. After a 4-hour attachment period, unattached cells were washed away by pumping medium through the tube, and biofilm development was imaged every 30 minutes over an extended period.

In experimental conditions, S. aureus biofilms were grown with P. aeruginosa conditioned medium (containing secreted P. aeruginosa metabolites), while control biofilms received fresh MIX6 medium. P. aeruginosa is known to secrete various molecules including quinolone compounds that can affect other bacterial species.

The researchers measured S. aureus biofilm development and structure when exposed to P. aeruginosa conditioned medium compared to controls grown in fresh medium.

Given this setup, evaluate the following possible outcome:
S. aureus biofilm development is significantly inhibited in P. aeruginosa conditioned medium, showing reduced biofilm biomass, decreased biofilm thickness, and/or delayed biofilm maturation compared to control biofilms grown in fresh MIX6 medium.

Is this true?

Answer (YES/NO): YES